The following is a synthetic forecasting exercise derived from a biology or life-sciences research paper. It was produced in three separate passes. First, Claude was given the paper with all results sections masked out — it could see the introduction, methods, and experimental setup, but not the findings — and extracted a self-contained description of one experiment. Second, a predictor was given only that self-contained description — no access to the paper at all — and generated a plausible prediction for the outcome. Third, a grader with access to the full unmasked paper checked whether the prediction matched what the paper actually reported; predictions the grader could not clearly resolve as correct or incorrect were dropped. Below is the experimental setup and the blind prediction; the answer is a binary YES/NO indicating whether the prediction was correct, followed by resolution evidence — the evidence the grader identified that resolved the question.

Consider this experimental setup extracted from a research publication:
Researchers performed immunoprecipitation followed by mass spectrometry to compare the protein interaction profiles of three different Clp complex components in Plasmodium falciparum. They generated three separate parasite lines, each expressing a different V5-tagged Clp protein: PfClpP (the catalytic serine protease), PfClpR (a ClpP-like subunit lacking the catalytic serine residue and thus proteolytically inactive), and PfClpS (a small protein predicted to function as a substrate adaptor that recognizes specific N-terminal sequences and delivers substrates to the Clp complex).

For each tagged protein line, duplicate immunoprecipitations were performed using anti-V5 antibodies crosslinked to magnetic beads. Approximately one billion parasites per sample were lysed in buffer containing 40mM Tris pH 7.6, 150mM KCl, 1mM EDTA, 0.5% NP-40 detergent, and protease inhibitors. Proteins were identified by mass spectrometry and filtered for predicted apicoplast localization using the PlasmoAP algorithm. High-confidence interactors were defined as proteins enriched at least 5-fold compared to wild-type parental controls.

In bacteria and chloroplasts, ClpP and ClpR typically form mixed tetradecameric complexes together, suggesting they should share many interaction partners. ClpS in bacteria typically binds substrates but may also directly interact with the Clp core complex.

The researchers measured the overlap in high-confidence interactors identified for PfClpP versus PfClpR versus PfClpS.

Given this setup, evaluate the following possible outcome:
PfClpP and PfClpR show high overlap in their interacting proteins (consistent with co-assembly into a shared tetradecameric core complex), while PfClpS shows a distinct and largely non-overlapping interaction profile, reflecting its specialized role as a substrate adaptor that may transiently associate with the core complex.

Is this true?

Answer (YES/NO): NO